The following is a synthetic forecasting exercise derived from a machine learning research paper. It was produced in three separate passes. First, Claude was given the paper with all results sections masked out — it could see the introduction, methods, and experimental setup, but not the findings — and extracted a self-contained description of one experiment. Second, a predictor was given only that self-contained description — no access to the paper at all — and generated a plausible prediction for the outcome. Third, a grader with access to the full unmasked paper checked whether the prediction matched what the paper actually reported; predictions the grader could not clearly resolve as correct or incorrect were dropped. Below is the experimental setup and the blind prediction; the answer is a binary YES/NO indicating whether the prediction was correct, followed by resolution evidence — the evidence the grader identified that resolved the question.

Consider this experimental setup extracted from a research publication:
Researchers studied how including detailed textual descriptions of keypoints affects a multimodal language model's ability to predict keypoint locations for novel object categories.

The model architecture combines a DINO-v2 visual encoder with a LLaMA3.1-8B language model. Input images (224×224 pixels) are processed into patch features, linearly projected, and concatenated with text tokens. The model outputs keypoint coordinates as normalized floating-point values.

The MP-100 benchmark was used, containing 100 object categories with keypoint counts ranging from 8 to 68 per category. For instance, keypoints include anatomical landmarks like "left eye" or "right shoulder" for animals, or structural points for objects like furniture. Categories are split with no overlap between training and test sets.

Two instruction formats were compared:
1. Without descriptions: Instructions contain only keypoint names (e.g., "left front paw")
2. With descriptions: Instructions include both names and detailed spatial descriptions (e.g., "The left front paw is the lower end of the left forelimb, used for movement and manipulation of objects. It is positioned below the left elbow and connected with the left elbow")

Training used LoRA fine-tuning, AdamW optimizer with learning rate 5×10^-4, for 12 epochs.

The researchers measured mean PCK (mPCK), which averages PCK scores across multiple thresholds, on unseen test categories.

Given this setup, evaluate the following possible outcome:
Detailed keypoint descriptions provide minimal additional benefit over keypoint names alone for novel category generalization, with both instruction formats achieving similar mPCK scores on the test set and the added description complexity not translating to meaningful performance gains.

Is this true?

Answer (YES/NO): NO